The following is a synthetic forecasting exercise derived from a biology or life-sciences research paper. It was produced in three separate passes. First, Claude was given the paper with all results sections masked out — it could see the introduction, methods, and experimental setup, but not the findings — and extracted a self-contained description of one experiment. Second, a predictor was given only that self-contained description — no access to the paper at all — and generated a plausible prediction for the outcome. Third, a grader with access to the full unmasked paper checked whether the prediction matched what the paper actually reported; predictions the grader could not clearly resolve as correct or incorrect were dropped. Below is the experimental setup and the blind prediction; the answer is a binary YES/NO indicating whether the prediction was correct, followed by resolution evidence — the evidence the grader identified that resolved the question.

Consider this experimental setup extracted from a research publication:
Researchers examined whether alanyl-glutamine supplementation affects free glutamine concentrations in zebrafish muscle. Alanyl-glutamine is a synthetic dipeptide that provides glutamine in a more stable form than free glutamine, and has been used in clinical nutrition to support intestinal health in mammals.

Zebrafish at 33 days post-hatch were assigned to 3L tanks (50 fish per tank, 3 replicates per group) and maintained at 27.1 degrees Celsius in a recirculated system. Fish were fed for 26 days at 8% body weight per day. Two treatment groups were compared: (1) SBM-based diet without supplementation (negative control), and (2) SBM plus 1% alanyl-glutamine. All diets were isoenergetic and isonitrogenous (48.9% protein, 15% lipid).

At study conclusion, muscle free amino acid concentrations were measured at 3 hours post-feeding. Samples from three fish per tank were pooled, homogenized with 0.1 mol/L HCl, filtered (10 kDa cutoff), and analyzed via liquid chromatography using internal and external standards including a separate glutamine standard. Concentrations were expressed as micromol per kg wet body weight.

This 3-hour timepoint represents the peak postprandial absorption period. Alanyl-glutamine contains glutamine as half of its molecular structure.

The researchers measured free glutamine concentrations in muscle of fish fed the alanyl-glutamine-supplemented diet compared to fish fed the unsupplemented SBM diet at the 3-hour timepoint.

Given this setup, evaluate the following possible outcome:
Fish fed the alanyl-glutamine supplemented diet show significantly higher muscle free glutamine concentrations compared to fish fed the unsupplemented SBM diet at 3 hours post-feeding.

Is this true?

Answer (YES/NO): NO